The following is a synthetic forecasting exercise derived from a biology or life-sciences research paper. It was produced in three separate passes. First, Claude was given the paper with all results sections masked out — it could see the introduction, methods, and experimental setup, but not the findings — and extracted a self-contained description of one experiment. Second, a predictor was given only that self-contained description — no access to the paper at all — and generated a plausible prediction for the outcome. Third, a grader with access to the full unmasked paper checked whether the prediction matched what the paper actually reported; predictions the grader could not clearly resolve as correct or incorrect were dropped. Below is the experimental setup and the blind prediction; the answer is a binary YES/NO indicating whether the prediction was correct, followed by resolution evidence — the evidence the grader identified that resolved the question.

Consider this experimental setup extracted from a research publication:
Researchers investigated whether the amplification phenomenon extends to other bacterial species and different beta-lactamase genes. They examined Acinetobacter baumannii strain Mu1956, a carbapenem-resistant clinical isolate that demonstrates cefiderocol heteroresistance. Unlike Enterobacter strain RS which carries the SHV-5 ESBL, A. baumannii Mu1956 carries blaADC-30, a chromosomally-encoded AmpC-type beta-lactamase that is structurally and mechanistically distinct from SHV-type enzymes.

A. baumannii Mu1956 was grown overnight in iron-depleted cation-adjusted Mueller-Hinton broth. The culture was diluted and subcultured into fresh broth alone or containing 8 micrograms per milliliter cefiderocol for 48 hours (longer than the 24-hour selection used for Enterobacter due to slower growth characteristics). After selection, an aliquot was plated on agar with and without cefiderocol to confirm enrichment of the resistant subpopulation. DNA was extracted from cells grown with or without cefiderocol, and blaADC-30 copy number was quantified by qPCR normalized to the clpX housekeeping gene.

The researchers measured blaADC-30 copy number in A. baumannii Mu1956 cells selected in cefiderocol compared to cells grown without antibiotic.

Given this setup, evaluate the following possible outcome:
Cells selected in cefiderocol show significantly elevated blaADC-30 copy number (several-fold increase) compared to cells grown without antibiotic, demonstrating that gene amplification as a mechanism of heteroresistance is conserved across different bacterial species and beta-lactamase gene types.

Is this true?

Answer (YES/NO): YES